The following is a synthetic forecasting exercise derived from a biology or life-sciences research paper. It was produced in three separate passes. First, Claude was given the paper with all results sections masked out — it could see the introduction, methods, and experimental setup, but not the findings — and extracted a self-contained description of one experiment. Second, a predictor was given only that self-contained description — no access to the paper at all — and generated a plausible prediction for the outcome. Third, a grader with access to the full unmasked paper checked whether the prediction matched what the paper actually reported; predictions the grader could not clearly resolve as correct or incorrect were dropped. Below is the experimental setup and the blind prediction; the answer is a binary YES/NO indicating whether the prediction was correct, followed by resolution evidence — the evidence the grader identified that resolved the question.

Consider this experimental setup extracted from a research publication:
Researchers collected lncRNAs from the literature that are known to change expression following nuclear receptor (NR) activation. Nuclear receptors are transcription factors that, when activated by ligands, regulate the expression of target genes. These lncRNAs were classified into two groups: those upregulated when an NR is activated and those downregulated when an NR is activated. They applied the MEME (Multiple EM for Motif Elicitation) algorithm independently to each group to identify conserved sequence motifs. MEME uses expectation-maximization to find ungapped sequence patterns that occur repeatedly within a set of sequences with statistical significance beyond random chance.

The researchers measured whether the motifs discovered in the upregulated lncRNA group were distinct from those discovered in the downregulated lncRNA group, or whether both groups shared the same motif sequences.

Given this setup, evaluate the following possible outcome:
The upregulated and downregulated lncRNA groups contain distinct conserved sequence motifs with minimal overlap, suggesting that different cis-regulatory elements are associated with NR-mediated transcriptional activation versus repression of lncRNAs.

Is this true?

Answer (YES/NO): NO